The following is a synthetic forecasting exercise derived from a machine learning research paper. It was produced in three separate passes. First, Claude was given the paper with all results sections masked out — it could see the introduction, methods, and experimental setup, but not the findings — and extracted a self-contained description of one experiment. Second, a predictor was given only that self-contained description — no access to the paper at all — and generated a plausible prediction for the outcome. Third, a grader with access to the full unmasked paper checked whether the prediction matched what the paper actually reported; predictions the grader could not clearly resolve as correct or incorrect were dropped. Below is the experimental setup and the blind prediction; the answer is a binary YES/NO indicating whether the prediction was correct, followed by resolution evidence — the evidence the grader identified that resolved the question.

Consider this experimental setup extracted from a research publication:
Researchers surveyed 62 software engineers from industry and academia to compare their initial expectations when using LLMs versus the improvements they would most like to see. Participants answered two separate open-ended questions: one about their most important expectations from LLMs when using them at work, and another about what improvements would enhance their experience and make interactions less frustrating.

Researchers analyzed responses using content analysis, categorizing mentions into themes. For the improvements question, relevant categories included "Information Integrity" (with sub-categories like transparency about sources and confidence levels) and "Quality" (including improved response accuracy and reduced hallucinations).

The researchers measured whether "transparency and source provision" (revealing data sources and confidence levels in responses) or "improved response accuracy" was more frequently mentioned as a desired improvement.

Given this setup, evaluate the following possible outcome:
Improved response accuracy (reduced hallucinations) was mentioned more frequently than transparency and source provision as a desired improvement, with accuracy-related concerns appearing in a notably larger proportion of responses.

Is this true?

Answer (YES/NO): NO